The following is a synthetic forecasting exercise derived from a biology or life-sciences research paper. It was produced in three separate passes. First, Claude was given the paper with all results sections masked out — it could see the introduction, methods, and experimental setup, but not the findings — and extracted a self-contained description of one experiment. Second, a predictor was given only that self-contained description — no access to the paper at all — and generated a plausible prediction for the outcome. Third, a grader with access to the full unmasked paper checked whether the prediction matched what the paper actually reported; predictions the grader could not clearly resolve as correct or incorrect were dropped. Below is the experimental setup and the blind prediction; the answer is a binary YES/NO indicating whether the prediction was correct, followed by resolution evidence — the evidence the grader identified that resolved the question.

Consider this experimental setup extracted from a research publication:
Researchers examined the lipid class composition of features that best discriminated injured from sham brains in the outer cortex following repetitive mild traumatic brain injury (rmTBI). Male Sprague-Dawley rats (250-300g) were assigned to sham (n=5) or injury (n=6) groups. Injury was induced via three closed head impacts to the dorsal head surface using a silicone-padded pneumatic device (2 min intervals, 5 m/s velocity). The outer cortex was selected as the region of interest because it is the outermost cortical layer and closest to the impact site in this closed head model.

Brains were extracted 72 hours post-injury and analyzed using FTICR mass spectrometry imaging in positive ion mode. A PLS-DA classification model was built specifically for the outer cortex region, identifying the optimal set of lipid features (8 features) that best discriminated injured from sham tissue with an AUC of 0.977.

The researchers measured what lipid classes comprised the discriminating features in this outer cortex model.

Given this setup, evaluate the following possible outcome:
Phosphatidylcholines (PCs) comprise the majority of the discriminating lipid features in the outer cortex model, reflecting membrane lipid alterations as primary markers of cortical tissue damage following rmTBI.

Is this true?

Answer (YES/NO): NO